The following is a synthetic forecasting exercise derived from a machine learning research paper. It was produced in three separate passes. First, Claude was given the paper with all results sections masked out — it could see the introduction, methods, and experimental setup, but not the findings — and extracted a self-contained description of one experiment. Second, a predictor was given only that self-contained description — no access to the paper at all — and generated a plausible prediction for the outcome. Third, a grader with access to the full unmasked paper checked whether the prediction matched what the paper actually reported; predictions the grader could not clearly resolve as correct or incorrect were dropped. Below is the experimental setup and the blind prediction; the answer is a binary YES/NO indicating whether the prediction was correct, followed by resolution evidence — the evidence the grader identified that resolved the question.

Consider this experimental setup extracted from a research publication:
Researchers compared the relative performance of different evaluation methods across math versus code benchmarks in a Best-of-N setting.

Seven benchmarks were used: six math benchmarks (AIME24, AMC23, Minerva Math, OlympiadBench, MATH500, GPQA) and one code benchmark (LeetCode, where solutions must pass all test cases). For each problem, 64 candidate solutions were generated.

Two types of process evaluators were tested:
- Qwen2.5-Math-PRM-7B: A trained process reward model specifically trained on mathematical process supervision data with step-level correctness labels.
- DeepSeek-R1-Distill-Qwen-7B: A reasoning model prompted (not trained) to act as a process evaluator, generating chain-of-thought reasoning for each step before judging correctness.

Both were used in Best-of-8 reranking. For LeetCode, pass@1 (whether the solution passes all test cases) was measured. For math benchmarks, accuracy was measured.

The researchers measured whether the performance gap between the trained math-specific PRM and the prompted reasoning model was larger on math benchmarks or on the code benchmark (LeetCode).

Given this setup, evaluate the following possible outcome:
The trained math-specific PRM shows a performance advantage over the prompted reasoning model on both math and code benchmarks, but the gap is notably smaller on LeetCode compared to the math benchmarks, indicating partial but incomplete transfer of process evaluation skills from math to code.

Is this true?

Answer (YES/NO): NO